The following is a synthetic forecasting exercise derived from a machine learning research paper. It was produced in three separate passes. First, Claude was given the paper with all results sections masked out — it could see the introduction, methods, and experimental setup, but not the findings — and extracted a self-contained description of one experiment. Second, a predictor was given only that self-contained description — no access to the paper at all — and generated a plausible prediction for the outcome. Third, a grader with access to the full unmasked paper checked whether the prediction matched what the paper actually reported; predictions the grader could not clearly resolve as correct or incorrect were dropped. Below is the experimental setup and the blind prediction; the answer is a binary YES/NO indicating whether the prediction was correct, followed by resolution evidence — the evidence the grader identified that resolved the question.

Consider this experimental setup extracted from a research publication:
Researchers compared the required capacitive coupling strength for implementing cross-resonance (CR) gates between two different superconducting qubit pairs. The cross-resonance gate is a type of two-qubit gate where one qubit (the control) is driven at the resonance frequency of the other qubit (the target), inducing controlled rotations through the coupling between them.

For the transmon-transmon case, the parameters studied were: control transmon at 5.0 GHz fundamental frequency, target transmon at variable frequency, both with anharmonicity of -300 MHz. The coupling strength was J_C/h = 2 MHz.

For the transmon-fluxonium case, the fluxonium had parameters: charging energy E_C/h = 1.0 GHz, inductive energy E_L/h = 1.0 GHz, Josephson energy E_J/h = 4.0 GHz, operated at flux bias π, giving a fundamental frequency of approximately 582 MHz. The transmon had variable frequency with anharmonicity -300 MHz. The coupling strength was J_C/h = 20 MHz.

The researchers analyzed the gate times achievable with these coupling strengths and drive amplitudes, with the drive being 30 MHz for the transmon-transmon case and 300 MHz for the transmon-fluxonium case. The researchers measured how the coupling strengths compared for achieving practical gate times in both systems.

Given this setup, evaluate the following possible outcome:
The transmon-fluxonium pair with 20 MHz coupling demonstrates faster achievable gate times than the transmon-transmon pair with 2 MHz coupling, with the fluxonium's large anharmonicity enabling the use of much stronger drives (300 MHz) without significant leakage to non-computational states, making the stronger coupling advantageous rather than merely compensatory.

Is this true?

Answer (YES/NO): NO